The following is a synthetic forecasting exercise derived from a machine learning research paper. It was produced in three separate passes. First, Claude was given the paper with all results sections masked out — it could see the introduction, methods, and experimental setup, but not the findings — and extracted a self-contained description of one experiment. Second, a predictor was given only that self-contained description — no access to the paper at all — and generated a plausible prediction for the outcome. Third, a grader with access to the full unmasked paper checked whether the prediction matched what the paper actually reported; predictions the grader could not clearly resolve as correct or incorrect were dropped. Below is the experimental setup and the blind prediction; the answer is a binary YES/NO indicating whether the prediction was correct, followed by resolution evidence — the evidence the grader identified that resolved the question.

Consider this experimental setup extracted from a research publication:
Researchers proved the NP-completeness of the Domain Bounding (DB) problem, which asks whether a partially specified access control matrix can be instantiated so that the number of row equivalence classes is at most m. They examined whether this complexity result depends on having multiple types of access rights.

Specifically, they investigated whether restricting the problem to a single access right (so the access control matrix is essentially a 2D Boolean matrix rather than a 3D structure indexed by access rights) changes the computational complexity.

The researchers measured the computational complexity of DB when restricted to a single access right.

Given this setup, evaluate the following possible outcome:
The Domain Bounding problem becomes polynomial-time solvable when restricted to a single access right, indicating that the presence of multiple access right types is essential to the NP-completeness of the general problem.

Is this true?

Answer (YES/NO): NO